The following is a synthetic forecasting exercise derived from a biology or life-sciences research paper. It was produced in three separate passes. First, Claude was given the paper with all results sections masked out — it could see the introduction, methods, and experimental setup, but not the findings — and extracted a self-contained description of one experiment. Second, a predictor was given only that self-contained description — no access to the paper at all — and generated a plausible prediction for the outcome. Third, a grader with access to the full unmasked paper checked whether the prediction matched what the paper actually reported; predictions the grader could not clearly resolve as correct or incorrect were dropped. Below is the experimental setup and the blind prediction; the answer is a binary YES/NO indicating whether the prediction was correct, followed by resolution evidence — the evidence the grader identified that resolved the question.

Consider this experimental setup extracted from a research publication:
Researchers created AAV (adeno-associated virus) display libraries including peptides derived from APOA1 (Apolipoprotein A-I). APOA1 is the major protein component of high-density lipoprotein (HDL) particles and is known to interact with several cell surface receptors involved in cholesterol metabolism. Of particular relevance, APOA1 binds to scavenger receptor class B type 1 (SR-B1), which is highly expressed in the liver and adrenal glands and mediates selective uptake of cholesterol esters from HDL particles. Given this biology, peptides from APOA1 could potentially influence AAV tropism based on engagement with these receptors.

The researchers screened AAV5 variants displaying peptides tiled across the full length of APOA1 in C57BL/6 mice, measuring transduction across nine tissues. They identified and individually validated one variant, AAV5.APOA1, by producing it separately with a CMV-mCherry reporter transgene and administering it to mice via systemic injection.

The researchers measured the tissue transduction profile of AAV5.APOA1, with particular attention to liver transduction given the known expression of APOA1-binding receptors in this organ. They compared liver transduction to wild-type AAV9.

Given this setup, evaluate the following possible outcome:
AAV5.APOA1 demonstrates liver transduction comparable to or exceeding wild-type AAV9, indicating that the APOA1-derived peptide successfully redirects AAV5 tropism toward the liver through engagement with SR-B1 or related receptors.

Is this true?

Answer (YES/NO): NO